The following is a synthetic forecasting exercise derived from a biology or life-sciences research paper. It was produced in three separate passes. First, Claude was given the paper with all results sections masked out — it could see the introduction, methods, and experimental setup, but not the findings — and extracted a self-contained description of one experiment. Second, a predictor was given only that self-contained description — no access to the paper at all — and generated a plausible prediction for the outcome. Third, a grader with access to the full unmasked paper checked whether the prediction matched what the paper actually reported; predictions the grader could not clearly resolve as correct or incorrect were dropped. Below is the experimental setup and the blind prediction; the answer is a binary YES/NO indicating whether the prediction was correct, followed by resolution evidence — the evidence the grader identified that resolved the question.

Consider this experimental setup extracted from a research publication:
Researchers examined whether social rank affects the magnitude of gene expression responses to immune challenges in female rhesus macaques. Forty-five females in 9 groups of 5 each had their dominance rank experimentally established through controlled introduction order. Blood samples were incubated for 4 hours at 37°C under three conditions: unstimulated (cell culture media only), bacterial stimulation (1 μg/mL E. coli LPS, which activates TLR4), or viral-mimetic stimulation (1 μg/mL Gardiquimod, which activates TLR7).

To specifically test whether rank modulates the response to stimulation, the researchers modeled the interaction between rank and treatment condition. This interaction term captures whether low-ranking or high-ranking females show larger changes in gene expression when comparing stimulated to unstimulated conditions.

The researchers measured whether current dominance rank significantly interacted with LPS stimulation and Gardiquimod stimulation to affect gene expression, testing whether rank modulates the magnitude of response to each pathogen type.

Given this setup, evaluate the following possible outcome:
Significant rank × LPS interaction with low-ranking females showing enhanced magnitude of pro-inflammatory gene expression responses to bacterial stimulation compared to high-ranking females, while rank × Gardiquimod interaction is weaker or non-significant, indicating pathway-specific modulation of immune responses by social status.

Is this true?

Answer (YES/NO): YES